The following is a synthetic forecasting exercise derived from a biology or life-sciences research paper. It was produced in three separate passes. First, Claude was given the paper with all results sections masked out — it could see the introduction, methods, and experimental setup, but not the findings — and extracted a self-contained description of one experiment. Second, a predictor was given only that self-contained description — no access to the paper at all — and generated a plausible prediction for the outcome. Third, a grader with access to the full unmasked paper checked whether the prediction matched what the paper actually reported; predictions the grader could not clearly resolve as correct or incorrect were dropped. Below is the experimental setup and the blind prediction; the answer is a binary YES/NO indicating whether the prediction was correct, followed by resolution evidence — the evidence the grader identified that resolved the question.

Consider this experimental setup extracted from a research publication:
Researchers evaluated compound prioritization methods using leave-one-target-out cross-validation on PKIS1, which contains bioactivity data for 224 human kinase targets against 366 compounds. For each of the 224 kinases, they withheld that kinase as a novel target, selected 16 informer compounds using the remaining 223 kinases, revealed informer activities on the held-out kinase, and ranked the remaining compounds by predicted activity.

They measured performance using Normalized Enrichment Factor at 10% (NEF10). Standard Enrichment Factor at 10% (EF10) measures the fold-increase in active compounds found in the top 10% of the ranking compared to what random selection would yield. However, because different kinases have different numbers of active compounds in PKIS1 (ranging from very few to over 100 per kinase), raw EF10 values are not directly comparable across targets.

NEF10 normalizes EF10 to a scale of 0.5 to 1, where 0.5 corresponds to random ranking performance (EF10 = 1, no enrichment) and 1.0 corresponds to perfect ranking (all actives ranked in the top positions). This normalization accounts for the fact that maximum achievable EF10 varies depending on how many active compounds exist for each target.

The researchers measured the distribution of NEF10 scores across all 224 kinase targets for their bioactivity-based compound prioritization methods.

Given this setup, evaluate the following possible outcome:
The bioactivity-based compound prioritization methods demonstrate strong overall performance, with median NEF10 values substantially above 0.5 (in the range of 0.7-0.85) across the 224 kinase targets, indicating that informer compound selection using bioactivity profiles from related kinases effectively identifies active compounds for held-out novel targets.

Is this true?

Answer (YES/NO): YES